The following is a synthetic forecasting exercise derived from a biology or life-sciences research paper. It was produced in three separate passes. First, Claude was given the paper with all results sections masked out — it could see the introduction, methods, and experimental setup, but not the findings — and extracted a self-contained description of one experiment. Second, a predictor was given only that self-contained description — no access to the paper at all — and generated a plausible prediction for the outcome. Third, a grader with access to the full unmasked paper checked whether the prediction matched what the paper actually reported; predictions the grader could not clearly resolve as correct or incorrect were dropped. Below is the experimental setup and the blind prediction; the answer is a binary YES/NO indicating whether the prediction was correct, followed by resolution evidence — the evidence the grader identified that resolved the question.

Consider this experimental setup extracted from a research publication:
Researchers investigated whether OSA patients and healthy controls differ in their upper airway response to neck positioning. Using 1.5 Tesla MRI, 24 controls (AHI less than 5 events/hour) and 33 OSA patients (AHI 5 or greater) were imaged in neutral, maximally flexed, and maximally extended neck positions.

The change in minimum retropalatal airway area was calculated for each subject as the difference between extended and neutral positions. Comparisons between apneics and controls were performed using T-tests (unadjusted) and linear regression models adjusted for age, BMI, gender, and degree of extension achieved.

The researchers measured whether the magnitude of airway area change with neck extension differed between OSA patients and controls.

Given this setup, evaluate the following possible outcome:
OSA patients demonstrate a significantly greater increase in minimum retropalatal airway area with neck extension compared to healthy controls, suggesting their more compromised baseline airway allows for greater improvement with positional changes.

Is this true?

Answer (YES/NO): NO